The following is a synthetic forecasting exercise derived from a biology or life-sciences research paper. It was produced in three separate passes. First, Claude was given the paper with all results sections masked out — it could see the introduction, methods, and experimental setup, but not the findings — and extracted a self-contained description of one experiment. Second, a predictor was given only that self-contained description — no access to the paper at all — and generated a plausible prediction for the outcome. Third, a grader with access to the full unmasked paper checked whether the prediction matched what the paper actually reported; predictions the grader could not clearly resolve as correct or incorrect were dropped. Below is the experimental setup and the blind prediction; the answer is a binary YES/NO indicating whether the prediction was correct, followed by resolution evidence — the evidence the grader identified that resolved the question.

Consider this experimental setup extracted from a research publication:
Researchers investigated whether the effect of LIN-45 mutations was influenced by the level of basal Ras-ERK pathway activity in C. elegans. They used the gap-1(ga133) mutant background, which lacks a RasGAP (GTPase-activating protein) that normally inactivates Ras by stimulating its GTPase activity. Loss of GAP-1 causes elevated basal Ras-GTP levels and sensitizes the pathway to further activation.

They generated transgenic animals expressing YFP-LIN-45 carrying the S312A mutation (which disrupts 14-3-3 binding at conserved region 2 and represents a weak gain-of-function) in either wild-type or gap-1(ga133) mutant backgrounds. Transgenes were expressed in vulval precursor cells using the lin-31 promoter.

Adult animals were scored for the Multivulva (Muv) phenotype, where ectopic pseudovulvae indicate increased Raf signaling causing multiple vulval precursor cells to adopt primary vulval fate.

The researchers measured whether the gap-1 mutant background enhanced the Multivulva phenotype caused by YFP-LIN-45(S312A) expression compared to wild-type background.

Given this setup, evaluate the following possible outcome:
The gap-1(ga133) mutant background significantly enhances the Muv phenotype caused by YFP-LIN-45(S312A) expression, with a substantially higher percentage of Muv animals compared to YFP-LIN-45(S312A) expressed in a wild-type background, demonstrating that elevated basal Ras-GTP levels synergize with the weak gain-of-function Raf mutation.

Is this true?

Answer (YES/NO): YES